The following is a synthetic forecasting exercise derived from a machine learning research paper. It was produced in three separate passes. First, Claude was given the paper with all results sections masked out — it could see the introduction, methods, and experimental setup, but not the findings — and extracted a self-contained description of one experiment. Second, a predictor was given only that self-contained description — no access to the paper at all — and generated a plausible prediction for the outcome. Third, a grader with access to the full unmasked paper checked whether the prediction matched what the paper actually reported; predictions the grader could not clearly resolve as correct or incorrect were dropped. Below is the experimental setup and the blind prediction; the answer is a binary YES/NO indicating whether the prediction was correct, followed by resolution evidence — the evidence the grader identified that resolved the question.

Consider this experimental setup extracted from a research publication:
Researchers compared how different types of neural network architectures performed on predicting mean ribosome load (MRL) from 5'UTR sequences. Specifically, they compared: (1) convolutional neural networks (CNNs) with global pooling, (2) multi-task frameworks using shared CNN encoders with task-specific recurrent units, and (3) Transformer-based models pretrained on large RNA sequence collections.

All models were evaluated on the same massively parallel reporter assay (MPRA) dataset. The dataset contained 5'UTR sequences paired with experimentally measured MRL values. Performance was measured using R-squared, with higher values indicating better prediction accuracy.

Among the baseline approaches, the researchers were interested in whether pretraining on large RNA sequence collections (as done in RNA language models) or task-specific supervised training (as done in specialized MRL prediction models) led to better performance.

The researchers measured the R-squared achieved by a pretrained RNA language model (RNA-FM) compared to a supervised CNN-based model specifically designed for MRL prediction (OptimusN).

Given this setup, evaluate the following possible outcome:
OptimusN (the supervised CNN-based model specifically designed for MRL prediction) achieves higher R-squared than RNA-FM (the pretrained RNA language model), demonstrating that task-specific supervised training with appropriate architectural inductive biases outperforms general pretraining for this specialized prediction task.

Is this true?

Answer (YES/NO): YES